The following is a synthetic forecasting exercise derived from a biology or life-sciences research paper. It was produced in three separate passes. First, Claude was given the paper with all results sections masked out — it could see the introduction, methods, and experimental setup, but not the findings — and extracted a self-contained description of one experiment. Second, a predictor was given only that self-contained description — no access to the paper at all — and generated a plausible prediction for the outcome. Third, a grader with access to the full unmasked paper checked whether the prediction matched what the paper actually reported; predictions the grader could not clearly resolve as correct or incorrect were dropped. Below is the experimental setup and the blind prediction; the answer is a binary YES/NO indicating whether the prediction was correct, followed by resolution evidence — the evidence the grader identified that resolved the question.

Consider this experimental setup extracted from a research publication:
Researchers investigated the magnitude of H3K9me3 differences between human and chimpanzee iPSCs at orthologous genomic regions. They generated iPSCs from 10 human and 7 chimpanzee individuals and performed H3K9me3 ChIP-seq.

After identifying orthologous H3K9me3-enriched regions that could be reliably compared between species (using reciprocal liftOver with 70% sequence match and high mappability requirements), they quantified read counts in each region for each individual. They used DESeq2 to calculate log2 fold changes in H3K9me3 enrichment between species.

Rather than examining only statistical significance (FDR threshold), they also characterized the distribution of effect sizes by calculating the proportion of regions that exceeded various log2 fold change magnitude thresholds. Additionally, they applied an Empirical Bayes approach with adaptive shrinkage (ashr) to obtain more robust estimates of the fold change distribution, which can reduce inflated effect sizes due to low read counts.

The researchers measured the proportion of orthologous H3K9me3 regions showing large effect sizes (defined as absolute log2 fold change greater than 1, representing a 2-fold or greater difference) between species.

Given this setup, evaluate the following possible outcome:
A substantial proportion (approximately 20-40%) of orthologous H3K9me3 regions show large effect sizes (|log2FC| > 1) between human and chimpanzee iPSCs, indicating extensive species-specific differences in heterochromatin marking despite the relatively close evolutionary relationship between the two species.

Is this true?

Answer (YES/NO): NO